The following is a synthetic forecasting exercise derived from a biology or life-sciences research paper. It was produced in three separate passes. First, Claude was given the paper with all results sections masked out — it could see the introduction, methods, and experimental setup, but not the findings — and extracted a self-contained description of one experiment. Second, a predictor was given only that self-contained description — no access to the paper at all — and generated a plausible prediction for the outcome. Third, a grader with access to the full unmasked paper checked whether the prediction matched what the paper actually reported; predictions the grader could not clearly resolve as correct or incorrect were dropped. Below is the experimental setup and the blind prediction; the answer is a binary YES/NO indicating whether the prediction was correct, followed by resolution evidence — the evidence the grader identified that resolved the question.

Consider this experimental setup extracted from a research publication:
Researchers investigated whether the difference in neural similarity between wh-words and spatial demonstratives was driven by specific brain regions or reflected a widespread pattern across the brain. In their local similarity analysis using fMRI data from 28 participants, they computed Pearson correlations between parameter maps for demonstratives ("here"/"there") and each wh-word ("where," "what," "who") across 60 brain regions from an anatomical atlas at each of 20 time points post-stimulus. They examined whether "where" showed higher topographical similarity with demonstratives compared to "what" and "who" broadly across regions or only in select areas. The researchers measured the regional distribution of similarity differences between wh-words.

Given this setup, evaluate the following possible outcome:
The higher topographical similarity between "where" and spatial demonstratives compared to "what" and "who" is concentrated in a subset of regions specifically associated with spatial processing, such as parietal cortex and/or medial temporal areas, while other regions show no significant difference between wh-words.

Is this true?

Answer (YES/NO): NO